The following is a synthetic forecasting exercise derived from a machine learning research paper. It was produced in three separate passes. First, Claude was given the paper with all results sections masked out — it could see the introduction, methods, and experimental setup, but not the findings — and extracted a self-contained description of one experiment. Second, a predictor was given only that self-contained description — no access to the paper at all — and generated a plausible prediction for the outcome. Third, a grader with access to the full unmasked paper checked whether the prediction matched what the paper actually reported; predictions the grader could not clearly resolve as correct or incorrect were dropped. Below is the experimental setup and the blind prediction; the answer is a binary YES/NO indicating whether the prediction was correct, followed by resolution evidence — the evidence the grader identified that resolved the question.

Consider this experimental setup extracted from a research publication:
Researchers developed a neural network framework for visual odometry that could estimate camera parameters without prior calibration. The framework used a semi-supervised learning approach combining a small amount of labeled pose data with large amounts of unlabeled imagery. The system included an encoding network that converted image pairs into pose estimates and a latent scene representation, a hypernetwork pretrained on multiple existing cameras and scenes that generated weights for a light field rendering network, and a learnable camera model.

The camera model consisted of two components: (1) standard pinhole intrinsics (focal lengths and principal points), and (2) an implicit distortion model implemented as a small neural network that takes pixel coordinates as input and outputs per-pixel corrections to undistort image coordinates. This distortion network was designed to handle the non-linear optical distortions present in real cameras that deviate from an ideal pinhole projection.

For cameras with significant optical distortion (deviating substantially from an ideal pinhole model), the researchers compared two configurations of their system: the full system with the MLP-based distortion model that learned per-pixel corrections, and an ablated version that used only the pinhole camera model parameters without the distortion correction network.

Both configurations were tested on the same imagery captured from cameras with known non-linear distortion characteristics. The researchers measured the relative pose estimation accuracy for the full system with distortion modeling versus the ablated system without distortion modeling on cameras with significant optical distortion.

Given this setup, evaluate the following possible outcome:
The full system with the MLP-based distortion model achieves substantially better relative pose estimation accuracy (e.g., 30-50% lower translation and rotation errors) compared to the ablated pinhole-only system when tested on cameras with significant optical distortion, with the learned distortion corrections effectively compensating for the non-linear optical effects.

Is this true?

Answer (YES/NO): NO